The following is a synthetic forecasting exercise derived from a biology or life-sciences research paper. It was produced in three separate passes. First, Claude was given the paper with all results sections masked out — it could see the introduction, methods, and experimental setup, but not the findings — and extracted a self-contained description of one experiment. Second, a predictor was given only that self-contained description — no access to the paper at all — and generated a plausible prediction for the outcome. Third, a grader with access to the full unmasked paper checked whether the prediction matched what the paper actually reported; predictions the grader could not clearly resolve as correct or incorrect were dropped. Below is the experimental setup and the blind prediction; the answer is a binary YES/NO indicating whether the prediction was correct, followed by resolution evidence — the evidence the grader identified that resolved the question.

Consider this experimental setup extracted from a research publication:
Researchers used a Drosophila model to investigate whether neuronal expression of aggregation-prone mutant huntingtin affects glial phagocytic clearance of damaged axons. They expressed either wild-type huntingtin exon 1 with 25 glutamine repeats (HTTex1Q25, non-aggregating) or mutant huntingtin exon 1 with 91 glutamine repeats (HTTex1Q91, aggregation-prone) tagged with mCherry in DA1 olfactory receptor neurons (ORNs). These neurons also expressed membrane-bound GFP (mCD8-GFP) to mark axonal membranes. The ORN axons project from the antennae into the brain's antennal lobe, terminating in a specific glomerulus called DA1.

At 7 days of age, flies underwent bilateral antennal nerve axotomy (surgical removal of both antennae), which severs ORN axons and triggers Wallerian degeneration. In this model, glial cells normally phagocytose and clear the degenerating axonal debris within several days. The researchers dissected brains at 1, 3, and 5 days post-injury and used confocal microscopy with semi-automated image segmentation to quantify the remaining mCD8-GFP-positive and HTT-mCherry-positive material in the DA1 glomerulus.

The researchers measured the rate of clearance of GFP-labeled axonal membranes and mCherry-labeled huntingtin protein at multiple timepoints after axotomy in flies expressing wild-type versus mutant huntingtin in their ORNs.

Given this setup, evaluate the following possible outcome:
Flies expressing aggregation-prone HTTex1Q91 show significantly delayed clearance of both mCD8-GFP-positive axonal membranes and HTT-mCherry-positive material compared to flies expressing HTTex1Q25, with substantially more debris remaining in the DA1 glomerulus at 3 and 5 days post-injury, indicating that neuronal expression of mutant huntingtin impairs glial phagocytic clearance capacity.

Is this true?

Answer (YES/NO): YES